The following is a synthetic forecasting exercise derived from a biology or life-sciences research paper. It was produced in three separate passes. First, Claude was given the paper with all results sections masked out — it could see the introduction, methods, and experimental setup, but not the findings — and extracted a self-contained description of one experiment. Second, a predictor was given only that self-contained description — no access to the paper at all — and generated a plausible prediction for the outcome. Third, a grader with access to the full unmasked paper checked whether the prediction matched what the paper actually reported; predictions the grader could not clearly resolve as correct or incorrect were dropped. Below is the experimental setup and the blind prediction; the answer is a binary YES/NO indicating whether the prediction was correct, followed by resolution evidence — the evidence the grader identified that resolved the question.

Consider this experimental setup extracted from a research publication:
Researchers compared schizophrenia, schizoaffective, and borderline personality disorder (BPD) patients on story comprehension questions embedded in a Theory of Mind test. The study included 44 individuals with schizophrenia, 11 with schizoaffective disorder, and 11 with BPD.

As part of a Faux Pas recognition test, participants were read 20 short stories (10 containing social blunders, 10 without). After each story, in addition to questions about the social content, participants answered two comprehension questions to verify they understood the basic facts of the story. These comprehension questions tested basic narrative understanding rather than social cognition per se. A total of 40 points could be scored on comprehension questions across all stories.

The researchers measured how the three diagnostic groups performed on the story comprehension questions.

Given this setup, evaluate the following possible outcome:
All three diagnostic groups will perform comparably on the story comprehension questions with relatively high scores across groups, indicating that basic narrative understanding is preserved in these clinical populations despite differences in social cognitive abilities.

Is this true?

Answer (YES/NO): NO